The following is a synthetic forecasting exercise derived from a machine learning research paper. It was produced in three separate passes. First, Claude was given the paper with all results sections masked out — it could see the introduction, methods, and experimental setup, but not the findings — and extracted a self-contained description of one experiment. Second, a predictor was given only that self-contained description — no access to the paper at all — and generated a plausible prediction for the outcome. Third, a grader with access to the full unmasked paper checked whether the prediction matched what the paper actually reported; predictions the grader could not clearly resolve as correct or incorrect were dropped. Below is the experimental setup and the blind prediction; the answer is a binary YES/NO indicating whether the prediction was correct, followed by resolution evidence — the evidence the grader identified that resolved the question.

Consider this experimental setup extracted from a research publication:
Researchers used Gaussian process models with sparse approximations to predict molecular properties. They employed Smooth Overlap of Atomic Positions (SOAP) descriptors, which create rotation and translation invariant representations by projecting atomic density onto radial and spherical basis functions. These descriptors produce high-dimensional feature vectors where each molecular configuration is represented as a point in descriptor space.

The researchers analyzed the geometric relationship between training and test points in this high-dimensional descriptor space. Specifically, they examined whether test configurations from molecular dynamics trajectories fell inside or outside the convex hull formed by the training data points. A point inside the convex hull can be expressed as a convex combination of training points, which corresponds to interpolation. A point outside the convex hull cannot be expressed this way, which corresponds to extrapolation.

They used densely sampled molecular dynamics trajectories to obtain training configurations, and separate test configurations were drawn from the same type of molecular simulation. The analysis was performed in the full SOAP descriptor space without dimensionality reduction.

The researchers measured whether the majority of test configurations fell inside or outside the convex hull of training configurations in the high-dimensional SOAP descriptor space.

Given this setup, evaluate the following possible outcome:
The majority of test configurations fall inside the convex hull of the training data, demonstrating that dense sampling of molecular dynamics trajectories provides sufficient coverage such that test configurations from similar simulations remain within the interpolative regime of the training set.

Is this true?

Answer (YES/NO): NO